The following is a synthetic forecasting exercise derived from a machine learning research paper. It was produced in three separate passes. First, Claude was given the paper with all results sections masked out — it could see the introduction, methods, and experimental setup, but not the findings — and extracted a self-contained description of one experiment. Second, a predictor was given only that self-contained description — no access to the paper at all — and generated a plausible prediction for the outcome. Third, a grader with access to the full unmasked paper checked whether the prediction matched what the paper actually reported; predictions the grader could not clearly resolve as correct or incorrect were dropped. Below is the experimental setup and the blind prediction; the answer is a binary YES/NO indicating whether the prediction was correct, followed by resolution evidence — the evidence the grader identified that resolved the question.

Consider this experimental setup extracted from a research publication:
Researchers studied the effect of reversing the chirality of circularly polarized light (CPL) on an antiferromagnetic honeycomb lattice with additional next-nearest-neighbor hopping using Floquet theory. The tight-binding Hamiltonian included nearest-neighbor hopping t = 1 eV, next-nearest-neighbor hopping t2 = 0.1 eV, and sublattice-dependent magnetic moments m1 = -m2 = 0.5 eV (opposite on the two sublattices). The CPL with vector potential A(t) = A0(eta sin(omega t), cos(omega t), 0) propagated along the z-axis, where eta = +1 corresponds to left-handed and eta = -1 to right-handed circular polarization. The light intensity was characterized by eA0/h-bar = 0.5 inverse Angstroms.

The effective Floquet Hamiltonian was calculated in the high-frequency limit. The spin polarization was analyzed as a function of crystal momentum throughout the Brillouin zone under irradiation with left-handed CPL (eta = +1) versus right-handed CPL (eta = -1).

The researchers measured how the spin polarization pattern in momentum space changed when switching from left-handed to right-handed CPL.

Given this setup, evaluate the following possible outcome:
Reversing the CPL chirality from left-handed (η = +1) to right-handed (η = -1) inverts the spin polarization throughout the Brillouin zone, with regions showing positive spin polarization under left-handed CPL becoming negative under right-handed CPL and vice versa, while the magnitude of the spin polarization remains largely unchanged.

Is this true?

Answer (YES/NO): YES